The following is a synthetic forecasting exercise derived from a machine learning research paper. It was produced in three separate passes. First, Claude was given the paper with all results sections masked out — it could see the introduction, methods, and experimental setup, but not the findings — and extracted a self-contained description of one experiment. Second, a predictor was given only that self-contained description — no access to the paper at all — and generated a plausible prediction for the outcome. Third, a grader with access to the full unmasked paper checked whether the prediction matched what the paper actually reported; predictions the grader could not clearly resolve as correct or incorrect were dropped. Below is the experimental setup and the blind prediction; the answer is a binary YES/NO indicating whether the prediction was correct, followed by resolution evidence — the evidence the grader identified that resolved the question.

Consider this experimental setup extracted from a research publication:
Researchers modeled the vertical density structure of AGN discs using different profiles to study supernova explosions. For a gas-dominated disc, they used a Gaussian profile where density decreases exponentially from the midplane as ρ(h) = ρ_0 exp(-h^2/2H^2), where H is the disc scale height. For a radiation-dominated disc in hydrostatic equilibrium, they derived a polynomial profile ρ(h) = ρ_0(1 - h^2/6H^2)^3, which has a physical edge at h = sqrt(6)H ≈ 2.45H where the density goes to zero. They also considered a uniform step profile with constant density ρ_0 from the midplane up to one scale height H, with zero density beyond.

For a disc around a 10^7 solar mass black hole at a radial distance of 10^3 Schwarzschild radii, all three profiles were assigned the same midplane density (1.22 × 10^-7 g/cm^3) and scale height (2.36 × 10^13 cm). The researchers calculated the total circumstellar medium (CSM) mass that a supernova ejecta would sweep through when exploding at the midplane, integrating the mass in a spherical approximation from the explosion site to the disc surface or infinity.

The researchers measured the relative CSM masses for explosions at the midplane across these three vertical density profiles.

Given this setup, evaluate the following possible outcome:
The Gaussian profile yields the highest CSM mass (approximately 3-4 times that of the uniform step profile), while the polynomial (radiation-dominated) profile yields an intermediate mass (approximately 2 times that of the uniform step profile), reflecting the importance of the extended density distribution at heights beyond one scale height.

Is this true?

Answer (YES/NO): YES